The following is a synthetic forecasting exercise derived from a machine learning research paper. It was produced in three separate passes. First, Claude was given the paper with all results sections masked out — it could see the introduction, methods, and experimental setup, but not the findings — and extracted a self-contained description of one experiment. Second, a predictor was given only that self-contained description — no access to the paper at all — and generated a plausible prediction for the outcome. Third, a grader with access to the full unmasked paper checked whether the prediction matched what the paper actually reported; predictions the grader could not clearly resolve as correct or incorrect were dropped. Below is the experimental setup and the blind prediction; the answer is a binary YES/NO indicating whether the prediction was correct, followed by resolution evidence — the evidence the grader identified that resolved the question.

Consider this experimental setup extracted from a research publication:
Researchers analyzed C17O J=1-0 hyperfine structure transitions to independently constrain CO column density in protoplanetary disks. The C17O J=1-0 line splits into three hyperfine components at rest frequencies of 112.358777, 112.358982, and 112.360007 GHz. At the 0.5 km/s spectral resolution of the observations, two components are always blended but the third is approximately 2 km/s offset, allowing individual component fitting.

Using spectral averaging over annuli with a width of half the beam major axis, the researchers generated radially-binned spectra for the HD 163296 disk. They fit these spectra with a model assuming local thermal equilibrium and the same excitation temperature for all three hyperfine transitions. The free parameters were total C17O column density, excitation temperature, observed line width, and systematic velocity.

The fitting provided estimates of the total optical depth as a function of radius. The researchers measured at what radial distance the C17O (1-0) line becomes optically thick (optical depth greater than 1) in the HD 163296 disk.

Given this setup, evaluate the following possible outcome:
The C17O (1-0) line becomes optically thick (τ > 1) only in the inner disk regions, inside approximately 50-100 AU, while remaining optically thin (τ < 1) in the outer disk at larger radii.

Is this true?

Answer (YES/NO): YES